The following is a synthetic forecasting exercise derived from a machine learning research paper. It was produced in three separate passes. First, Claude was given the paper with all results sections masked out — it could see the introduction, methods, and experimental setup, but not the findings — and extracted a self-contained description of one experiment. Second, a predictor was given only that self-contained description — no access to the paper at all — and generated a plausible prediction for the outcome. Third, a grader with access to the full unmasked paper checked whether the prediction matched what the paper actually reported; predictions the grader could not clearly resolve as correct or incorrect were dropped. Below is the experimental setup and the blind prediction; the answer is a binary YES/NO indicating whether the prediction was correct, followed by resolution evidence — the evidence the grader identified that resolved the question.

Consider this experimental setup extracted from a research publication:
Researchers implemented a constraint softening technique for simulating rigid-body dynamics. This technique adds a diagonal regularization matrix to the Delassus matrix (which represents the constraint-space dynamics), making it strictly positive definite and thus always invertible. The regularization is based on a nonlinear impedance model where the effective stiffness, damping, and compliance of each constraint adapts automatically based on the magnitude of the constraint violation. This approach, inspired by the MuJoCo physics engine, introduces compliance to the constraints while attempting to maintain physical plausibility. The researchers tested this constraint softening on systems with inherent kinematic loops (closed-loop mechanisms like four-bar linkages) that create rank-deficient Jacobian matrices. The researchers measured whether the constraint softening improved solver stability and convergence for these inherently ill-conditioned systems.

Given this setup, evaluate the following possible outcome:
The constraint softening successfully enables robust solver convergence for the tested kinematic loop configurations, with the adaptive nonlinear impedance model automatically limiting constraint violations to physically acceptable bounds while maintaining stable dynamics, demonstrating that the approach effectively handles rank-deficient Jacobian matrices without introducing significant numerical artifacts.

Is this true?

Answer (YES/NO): NO